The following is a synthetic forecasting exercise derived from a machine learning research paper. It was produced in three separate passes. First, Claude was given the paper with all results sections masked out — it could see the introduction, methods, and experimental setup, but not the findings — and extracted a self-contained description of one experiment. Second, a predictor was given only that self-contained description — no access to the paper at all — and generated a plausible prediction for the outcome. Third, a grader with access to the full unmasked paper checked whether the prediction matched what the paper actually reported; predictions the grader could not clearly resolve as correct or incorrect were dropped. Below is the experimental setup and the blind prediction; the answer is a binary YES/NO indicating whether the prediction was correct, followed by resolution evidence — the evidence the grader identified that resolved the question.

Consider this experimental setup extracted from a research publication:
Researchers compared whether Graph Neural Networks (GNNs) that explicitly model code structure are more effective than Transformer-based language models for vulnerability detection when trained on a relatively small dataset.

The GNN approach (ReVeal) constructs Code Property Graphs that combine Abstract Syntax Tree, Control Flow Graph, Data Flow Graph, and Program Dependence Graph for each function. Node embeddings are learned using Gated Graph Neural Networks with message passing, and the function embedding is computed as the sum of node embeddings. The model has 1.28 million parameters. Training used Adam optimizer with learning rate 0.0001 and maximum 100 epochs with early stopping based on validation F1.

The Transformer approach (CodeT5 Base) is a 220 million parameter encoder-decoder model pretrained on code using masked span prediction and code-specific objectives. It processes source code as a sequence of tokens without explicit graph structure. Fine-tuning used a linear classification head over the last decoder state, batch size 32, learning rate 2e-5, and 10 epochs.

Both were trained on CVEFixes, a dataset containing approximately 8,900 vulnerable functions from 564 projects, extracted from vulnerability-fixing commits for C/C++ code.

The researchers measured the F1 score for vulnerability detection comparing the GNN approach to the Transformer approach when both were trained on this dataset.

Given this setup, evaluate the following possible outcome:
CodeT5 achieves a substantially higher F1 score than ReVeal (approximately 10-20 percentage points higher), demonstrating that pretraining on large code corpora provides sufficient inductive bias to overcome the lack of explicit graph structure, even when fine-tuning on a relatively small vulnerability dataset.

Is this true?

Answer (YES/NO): NO